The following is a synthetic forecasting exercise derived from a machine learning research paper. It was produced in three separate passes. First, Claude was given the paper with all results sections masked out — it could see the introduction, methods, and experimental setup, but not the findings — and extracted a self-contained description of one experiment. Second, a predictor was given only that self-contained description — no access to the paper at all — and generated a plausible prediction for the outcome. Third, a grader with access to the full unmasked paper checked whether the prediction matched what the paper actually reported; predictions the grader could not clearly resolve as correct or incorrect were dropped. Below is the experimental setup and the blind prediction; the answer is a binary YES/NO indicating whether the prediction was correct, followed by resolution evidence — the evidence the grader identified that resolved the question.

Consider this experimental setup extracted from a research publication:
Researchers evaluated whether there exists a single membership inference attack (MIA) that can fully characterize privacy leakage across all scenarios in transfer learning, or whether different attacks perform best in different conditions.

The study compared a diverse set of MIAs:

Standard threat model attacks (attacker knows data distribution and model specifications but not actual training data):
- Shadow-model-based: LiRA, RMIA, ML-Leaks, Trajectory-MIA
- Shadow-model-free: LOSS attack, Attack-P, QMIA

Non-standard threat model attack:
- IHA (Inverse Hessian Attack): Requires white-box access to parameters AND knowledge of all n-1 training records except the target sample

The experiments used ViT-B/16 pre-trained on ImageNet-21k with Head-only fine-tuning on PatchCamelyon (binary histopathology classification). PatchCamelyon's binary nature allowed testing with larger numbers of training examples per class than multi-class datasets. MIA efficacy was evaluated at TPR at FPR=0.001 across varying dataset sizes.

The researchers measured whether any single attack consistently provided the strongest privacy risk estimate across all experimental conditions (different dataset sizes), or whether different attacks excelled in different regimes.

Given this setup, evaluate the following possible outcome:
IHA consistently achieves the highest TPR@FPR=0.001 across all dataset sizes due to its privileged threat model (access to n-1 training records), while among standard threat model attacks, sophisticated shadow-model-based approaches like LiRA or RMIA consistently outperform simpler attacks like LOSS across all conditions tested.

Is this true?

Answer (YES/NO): NO